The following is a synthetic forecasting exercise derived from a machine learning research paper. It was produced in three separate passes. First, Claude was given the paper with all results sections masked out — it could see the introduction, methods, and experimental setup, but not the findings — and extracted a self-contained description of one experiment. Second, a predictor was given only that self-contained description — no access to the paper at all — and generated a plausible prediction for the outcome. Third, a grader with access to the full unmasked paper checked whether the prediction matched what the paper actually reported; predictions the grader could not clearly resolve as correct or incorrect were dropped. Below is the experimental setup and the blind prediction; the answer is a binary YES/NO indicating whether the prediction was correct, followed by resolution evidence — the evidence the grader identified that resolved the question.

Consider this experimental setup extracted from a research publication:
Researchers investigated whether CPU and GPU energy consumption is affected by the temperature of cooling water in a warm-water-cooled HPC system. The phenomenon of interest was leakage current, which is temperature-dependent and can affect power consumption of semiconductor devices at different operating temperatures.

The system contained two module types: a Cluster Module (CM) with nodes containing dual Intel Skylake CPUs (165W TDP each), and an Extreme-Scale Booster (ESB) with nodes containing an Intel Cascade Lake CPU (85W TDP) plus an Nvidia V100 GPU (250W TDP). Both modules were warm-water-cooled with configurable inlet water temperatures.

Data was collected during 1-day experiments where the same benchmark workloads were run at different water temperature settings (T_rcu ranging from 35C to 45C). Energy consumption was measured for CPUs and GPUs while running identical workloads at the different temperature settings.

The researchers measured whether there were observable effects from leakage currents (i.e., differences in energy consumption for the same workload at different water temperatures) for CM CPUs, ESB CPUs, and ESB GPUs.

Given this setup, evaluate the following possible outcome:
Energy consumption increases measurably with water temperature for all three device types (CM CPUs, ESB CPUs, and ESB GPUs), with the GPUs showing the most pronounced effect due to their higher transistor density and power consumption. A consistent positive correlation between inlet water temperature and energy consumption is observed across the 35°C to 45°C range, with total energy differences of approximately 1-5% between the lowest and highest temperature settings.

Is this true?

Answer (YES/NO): NO